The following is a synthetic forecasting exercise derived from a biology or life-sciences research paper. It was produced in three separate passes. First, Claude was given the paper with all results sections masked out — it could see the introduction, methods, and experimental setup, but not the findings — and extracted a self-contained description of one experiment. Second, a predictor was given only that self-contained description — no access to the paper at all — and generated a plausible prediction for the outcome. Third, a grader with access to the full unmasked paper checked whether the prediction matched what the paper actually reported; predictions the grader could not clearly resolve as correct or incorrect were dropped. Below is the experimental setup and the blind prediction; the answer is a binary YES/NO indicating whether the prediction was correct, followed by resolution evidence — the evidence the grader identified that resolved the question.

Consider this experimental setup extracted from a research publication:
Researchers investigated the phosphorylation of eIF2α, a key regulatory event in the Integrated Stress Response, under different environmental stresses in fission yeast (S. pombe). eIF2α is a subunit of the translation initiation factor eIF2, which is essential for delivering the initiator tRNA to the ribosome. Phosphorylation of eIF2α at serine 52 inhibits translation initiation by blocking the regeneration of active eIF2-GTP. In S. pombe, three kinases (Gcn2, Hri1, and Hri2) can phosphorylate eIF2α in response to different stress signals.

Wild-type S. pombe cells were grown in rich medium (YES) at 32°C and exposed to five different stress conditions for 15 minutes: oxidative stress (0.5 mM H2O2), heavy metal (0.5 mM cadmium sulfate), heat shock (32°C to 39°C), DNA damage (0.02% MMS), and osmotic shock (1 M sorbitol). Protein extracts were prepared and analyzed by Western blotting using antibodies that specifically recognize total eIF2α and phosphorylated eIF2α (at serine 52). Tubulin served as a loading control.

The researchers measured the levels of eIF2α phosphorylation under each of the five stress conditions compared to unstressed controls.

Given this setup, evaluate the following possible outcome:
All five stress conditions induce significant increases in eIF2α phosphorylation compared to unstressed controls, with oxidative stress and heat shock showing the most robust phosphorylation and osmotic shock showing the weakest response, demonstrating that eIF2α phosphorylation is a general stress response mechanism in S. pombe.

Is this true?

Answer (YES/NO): NO